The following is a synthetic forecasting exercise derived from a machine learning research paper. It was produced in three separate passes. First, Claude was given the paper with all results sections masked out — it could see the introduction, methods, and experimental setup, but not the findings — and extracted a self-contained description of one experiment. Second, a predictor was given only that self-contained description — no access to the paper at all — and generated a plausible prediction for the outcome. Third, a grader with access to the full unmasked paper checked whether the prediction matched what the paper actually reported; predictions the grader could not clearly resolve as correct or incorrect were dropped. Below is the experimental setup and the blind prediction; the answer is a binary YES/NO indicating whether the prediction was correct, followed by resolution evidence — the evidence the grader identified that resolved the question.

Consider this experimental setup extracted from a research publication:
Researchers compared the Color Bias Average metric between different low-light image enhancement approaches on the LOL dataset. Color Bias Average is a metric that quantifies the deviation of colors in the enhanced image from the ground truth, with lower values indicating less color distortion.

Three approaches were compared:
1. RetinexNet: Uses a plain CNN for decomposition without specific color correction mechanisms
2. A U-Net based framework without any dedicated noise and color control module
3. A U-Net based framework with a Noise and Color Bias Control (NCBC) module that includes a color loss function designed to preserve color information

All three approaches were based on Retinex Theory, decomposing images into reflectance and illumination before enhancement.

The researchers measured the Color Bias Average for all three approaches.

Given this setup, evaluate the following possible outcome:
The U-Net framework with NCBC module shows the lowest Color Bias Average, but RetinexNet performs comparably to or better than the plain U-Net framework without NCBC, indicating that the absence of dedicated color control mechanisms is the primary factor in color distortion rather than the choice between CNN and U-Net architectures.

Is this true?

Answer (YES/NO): NO